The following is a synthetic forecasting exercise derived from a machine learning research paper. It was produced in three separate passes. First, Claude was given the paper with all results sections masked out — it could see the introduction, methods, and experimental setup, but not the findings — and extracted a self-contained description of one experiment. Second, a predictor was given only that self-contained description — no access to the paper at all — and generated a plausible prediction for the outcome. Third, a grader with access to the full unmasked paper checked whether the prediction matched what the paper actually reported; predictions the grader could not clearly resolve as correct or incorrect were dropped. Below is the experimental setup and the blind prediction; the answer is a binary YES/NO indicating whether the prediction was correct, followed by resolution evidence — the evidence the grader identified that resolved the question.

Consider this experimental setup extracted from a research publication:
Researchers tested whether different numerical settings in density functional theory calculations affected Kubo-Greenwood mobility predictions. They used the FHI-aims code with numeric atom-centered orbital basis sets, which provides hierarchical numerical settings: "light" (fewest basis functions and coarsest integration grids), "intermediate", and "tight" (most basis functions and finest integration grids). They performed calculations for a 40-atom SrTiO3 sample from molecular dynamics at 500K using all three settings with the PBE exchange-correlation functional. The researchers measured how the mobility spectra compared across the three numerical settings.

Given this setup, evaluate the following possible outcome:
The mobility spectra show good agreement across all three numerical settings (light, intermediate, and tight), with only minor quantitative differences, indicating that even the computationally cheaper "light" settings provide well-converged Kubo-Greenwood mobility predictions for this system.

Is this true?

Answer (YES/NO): YES